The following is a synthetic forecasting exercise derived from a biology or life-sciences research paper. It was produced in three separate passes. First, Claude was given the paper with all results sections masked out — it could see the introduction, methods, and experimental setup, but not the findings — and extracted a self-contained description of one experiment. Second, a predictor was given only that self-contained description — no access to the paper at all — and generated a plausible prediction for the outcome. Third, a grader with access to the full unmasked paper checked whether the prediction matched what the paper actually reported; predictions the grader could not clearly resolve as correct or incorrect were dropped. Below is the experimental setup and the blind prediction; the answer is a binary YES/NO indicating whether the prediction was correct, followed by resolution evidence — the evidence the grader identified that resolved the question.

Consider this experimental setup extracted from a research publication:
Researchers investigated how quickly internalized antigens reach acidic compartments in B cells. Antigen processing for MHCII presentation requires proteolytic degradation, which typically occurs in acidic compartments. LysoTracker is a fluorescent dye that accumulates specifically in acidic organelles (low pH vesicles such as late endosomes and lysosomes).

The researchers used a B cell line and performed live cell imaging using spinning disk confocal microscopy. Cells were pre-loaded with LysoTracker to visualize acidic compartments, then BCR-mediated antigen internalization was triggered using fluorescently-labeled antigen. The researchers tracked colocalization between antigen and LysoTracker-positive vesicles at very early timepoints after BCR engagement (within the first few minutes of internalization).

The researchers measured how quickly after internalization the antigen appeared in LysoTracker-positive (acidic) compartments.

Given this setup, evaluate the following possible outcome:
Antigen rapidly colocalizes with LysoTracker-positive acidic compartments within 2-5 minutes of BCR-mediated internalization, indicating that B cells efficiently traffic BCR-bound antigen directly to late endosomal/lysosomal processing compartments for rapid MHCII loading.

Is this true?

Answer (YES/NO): NO